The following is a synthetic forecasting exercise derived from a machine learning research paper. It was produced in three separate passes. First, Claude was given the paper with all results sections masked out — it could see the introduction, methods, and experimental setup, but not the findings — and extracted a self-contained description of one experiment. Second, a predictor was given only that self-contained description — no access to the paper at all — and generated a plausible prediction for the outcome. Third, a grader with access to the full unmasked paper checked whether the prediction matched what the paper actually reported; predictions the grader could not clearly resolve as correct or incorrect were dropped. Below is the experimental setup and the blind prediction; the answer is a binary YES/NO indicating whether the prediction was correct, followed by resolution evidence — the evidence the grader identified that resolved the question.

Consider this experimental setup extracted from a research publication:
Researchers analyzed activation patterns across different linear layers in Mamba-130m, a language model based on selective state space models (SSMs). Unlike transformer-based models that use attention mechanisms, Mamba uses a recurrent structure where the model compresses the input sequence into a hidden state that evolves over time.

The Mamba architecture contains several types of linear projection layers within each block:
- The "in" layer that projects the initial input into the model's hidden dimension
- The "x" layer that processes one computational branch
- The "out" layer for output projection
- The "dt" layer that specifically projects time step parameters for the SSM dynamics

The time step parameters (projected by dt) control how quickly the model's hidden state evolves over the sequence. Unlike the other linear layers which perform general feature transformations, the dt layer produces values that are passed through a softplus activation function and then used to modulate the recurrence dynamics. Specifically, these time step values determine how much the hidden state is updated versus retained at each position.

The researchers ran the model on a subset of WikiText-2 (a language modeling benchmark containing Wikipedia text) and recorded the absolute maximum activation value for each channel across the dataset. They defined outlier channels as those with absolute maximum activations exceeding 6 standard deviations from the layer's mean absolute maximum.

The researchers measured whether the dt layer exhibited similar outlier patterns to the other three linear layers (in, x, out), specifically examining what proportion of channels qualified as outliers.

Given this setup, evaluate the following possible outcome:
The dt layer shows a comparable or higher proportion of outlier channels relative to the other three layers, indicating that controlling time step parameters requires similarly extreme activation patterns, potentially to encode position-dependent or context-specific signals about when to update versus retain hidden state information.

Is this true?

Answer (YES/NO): NO